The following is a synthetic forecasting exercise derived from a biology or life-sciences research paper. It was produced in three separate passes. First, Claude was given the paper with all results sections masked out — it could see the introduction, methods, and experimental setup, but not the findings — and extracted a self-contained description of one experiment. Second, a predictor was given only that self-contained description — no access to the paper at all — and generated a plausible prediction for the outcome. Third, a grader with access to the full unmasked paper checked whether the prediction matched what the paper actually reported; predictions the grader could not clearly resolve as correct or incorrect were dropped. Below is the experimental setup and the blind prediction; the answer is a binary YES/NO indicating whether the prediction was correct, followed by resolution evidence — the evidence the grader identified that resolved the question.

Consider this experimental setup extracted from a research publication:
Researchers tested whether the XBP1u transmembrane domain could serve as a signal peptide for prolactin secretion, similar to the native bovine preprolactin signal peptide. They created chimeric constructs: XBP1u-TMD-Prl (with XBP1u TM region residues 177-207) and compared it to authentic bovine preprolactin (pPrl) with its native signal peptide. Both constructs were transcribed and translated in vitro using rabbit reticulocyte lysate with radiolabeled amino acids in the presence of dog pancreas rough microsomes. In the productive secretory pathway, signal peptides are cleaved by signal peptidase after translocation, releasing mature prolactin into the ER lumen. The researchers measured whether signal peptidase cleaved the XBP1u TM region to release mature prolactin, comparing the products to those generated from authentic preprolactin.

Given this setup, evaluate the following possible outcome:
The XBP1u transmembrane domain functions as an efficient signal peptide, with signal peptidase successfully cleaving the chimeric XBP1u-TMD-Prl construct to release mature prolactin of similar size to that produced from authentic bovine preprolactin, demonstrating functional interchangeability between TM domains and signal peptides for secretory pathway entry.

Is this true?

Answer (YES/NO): YES